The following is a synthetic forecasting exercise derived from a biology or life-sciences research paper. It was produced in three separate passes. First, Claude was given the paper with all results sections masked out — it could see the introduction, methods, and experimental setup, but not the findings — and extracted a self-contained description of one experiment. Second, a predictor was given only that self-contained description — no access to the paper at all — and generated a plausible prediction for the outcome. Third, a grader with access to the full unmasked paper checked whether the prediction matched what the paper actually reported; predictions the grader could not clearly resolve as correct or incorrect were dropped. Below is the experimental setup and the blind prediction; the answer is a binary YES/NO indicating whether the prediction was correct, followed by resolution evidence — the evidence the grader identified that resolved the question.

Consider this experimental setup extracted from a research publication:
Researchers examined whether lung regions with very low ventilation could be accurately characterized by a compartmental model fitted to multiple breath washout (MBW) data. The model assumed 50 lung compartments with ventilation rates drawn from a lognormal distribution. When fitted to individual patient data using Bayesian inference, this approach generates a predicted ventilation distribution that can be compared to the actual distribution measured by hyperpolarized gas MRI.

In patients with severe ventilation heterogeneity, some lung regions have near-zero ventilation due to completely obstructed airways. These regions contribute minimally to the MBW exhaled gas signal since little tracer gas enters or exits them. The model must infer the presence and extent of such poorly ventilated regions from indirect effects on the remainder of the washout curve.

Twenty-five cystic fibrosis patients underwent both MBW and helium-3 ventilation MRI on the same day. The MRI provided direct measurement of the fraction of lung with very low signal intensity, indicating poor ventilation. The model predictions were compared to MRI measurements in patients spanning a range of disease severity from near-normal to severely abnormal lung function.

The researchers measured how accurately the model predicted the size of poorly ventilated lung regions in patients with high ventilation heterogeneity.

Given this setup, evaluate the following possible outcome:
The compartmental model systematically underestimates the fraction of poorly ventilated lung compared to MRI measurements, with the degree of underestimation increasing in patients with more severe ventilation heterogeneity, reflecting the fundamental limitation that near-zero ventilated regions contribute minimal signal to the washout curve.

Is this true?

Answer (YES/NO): NO